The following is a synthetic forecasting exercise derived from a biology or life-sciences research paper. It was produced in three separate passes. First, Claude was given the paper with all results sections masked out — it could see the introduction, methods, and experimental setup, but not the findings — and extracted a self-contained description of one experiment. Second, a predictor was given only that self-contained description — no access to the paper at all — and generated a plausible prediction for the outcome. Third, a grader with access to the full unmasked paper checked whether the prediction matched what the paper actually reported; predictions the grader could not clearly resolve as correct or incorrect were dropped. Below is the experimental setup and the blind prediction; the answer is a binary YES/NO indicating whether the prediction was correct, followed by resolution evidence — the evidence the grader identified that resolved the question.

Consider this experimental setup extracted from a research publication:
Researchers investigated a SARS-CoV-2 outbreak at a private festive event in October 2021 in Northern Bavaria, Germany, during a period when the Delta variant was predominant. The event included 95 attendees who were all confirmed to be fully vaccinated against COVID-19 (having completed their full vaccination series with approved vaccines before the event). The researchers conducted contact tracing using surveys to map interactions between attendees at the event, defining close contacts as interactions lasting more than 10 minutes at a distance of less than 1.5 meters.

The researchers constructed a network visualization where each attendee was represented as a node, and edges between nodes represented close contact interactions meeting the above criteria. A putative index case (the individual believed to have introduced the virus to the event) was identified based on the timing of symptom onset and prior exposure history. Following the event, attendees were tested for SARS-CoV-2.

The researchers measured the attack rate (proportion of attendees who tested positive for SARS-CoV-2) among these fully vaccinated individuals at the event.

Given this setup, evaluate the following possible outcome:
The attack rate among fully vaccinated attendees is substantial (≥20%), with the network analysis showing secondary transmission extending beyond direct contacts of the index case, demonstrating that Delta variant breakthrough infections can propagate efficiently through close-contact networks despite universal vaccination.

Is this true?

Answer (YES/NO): YES